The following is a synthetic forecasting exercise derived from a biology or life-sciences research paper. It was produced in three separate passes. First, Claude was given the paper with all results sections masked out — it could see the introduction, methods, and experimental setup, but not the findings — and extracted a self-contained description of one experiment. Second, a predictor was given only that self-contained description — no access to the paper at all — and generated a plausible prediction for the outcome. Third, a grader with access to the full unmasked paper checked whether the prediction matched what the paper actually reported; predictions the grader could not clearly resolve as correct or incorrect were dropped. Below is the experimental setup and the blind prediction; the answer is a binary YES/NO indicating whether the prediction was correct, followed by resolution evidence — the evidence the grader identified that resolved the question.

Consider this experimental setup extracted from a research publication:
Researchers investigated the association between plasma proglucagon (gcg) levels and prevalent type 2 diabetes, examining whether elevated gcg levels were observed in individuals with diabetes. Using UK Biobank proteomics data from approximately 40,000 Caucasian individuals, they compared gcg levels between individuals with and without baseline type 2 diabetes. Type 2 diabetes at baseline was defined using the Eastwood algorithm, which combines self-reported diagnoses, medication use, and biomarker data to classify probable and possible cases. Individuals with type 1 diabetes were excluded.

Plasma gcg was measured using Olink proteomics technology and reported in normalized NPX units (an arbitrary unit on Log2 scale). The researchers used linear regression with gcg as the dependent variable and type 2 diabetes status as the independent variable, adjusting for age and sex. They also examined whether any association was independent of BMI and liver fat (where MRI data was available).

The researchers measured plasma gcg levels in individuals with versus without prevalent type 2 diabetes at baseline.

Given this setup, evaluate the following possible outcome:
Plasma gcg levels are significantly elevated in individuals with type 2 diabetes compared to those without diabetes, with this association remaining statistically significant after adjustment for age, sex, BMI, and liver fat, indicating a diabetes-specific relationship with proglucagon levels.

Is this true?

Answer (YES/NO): YES